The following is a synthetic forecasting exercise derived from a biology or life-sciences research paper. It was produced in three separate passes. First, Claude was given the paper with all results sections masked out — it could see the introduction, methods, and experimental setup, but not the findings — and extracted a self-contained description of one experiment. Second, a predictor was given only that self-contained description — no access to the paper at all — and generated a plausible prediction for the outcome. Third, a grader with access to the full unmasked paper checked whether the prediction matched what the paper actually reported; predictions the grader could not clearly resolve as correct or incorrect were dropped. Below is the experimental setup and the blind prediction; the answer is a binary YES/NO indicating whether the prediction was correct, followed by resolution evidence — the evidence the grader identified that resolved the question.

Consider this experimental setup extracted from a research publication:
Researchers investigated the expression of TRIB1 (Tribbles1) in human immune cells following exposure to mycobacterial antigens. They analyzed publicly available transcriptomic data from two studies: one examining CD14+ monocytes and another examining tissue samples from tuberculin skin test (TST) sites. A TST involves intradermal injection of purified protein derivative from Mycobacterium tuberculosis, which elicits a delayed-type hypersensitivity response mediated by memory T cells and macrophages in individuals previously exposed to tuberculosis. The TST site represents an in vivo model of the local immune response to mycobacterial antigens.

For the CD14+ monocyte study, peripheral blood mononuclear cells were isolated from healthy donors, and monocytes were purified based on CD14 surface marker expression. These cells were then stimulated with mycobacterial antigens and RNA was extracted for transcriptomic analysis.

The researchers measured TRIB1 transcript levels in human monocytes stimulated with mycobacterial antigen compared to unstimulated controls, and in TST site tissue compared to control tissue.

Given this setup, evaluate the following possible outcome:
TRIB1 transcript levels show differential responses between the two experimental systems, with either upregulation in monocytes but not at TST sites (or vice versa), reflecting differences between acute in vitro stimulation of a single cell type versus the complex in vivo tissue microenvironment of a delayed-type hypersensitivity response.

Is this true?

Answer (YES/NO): NO